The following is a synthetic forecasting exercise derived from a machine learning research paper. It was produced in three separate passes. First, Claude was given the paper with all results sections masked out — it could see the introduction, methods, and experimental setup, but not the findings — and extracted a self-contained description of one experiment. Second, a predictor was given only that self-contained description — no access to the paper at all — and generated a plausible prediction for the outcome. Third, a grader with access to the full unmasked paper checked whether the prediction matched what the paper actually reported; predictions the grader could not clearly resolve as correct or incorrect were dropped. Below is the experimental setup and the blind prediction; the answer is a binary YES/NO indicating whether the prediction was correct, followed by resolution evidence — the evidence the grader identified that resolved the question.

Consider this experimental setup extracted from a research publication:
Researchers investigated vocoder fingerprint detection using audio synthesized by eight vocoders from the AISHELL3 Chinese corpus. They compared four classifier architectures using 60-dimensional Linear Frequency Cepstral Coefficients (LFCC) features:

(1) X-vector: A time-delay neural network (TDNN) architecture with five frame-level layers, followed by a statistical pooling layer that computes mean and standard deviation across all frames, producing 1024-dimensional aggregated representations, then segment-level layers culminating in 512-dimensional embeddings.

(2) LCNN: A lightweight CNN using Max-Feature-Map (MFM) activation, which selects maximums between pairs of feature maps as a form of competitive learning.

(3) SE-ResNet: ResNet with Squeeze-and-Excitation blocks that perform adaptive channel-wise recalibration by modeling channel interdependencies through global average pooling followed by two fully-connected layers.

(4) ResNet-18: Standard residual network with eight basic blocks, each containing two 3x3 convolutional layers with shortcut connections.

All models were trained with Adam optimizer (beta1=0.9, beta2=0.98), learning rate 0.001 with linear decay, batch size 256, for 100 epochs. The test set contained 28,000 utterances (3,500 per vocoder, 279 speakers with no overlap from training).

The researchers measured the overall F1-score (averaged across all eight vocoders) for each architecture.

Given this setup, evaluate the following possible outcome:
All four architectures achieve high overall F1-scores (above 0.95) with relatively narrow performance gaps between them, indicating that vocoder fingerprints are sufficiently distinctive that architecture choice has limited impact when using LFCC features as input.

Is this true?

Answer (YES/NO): NO